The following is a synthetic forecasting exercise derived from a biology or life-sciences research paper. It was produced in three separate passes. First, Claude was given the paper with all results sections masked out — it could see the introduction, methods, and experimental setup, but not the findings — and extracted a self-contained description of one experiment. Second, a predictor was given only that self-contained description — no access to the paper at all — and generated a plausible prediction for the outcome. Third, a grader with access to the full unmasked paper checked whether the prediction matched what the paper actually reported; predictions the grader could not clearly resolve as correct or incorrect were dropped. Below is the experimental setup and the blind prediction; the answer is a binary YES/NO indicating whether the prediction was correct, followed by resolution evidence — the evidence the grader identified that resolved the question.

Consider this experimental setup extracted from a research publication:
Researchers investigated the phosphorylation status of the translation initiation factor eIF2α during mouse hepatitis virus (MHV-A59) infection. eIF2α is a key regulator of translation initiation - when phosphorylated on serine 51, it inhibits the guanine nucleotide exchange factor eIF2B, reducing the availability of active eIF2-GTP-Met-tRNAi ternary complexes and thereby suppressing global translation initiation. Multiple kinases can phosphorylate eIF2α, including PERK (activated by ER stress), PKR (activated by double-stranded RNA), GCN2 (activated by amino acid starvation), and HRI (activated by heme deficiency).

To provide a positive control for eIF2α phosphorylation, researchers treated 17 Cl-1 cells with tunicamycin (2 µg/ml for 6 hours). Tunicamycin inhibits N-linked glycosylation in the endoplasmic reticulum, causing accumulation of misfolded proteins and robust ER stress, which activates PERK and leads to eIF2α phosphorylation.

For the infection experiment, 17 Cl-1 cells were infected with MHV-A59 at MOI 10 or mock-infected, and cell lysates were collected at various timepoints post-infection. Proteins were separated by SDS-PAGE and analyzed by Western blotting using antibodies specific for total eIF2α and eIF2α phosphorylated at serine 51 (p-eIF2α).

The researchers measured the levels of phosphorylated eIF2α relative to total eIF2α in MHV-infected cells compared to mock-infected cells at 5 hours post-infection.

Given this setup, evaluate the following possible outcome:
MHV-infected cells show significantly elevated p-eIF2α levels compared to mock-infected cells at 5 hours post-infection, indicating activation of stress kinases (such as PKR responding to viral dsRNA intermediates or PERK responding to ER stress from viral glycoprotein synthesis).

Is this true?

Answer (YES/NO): YES